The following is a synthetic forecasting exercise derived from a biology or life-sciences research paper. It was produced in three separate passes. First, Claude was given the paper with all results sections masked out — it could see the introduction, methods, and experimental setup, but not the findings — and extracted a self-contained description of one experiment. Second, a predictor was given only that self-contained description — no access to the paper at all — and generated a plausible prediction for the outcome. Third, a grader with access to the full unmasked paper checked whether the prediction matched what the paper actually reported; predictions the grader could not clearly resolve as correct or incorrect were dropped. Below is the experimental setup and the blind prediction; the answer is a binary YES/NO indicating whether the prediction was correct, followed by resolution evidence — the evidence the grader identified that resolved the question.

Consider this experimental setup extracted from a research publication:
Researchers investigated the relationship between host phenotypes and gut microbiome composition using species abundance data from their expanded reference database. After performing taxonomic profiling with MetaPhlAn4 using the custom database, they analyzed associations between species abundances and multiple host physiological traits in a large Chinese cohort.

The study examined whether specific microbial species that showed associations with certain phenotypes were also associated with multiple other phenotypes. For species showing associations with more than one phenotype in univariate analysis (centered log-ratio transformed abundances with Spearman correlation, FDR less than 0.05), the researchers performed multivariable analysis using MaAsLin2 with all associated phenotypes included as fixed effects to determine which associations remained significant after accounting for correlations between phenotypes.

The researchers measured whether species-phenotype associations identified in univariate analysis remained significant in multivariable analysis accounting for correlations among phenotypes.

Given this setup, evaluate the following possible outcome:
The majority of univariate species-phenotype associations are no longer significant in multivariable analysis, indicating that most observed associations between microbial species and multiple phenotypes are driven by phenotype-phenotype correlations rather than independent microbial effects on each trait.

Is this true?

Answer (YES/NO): YES